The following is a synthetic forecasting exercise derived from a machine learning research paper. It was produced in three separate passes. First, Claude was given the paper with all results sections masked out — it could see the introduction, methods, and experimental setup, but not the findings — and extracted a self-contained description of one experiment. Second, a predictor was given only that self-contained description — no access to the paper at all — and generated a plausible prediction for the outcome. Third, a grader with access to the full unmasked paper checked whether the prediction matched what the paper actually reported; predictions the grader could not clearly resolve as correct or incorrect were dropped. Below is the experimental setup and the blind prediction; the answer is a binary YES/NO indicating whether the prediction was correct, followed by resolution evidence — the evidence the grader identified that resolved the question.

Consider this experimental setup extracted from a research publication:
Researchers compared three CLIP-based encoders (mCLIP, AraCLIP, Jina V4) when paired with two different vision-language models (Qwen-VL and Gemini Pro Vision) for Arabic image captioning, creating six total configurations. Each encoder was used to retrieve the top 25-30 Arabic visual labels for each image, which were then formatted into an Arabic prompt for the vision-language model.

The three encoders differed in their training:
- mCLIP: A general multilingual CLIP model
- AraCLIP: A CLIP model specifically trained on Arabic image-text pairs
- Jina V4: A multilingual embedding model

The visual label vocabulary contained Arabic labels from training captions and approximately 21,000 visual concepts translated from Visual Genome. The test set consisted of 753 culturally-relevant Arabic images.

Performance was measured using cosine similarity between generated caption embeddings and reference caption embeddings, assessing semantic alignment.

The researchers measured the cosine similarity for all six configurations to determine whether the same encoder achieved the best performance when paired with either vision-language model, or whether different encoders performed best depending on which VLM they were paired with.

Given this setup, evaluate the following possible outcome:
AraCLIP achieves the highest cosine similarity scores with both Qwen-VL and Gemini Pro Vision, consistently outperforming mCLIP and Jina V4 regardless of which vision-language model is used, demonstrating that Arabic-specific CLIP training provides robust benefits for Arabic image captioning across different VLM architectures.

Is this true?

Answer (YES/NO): NO